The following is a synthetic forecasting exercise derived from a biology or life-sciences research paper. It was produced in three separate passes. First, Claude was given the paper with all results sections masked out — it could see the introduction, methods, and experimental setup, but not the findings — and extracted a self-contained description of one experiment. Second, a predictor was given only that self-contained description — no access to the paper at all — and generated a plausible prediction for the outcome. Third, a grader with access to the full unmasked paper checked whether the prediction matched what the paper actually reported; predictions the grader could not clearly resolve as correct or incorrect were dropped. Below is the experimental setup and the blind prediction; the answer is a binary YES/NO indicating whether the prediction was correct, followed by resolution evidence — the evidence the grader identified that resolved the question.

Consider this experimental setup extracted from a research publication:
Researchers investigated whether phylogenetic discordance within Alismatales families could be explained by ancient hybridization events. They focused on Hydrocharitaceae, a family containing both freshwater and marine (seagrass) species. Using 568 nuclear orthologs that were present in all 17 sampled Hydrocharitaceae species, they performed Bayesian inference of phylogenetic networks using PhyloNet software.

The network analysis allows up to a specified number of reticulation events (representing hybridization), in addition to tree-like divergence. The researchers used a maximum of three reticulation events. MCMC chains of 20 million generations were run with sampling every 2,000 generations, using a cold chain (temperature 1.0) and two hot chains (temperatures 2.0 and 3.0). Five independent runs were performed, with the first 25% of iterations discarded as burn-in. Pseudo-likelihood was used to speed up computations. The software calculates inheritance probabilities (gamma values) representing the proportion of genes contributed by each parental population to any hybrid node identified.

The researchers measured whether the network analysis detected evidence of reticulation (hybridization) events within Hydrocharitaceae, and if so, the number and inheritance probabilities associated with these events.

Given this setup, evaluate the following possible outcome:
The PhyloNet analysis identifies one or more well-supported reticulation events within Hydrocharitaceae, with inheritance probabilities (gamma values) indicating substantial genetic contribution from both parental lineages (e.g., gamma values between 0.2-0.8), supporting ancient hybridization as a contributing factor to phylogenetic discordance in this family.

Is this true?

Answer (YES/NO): YES